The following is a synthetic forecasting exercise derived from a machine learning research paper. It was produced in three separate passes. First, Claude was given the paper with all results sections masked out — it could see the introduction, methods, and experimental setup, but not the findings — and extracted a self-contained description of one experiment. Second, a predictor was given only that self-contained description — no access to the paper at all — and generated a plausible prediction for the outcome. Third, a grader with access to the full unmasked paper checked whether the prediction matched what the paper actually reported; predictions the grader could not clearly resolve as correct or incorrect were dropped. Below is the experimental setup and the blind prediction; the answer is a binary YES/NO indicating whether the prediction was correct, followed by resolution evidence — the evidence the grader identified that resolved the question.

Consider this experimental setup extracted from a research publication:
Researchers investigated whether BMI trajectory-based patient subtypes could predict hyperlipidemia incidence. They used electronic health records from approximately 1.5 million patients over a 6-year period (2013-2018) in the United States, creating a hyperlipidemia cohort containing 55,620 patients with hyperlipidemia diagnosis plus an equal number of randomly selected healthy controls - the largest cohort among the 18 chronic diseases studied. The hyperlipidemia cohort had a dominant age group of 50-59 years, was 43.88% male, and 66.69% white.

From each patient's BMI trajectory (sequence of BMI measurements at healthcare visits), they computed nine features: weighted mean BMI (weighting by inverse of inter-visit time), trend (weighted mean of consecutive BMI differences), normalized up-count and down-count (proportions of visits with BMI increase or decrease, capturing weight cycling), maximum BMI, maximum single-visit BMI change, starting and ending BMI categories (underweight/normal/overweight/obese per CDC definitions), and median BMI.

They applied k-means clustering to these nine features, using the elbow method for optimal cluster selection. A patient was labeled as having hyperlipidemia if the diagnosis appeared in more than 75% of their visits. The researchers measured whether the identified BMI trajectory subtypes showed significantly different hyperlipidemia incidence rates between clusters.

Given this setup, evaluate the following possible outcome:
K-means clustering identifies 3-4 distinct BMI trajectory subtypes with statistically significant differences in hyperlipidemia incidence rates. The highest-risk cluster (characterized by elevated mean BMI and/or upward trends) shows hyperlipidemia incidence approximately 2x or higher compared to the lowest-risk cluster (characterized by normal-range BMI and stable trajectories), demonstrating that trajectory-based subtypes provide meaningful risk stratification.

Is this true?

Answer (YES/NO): NO